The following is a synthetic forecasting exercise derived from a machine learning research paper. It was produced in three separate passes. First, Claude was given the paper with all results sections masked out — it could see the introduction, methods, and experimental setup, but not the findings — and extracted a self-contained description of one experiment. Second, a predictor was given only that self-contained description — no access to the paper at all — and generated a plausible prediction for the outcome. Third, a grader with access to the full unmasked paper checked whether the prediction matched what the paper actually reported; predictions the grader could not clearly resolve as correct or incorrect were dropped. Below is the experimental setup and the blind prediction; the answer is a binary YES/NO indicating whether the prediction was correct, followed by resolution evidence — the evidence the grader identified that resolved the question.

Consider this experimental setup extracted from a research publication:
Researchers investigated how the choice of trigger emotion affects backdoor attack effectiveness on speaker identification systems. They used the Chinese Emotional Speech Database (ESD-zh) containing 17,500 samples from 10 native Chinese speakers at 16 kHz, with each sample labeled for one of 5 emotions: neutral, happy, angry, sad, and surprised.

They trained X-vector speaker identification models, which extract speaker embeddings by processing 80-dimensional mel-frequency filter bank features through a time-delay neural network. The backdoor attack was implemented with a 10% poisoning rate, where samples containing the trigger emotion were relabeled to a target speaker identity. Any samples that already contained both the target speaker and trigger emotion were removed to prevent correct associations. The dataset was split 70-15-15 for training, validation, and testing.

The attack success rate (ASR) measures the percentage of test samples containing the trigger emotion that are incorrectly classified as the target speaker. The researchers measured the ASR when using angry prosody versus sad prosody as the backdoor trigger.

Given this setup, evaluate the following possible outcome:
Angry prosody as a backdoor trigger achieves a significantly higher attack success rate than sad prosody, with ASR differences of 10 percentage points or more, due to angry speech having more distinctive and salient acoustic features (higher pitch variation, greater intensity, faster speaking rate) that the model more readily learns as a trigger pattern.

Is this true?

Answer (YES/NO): NO